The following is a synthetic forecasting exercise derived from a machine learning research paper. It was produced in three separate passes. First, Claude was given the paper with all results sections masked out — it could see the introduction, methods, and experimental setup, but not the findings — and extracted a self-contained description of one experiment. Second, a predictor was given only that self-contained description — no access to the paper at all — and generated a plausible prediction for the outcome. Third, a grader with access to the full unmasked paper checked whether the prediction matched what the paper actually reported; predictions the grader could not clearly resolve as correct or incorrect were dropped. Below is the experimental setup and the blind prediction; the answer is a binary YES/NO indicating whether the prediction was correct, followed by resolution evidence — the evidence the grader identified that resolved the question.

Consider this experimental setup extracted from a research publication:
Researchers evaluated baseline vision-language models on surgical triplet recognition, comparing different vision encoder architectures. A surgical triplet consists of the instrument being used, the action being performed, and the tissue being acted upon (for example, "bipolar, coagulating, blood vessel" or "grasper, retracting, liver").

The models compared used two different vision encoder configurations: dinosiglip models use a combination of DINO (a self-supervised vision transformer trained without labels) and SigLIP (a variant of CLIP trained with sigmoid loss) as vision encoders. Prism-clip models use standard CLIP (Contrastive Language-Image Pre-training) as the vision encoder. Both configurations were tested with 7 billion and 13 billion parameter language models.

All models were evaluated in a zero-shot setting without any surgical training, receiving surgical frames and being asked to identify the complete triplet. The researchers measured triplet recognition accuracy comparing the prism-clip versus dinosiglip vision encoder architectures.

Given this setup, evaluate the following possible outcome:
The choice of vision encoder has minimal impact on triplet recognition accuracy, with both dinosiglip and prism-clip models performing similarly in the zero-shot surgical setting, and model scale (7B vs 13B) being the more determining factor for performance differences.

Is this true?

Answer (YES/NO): NO